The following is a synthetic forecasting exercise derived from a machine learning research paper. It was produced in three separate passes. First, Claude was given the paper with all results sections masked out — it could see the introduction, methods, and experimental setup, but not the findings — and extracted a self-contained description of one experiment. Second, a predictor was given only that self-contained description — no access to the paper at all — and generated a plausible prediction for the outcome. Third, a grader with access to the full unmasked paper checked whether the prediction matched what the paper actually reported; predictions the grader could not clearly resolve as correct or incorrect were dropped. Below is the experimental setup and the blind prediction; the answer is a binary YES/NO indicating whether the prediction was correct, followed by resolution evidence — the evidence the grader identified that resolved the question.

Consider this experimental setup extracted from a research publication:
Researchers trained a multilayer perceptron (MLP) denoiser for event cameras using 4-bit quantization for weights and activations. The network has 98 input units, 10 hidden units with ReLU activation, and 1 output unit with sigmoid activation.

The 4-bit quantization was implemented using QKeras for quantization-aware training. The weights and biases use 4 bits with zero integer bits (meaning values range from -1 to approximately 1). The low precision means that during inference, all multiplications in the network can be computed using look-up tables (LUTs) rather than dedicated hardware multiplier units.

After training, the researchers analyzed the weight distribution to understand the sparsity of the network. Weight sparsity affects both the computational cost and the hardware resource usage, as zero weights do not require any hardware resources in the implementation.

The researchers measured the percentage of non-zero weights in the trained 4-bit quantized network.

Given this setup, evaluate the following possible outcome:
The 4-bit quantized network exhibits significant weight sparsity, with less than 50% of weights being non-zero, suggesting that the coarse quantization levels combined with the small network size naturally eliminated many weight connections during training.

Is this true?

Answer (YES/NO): YES